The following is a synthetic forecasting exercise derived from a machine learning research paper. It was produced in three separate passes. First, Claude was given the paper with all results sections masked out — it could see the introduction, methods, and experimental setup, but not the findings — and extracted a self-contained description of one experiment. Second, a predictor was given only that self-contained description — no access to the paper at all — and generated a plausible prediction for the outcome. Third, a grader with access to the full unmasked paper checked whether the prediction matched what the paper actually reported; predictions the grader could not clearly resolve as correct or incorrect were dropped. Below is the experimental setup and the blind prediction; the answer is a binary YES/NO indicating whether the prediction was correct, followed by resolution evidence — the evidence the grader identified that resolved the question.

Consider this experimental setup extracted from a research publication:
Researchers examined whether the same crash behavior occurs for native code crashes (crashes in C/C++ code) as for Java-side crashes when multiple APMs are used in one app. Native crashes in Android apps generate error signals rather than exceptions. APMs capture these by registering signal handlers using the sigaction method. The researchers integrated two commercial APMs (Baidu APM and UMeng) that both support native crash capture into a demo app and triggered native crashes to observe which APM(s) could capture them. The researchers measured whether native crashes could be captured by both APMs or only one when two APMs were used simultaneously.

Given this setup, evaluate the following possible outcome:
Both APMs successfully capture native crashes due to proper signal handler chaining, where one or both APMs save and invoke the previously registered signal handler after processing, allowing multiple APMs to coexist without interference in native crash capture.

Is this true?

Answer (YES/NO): NO